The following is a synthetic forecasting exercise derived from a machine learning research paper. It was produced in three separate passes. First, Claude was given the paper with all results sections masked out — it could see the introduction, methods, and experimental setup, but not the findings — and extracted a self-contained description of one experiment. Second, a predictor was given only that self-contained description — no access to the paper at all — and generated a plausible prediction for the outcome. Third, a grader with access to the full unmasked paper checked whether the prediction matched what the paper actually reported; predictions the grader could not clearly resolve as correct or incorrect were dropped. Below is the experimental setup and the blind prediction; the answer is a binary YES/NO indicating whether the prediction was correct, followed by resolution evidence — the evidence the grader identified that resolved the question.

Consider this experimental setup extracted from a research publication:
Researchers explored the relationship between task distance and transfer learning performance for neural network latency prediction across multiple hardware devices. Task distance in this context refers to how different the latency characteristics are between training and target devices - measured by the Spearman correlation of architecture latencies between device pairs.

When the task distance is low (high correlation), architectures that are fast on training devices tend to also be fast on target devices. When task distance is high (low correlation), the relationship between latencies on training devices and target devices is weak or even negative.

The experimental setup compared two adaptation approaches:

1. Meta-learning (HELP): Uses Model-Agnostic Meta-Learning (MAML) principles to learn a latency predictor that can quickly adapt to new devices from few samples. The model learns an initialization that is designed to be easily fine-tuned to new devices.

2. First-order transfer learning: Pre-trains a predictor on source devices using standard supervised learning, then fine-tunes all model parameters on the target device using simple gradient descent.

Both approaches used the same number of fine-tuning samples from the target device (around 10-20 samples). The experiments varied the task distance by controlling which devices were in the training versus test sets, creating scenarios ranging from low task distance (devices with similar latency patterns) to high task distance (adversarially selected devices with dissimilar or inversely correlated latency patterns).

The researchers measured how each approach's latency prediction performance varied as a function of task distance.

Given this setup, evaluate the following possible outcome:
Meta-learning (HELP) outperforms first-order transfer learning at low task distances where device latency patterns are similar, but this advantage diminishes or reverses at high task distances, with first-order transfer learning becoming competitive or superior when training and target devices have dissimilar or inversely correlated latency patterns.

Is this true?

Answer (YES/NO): NO